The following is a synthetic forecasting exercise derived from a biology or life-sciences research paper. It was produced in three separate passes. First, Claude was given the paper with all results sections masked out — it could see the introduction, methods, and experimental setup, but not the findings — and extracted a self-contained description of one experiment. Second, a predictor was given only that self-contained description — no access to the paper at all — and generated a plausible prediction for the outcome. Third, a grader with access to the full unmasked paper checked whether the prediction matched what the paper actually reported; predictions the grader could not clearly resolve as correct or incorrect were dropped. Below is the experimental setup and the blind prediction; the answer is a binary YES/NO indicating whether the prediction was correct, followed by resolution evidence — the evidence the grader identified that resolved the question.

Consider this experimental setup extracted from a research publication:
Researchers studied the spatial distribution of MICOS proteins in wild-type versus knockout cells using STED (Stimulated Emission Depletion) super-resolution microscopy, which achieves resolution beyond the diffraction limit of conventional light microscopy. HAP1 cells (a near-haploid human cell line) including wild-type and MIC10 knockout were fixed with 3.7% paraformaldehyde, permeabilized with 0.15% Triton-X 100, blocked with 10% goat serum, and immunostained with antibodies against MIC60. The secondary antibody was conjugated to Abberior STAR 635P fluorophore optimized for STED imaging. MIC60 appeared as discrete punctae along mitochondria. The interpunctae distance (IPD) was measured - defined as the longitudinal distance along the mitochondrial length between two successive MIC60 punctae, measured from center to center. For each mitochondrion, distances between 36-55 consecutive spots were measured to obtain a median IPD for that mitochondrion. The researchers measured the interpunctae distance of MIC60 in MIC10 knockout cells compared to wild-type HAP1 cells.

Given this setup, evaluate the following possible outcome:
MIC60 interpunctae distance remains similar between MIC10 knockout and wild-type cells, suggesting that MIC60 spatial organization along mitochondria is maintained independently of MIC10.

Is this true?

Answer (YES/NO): YES